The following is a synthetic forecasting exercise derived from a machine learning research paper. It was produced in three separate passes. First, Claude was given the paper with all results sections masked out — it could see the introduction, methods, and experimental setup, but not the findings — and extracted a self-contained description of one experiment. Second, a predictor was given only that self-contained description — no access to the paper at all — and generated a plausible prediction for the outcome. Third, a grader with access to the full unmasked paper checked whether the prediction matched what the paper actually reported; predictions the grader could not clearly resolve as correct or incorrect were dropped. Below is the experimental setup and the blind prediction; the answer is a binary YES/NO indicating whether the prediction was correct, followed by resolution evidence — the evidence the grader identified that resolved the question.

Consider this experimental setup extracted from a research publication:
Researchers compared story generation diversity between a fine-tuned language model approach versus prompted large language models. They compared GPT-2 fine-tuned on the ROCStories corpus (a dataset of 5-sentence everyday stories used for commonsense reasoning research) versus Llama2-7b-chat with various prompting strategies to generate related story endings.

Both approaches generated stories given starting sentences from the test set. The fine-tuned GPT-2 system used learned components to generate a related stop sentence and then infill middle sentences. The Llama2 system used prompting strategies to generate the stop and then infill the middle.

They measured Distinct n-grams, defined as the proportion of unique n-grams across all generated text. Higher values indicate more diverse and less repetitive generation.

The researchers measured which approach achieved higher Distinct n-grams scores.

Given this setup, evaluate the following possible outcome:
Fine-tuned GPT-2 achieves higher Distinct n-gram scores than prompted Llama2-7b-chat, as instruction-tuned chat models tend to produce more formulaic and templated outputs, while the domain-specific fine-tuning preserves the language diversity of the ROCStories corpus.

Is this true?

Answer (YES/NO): NO